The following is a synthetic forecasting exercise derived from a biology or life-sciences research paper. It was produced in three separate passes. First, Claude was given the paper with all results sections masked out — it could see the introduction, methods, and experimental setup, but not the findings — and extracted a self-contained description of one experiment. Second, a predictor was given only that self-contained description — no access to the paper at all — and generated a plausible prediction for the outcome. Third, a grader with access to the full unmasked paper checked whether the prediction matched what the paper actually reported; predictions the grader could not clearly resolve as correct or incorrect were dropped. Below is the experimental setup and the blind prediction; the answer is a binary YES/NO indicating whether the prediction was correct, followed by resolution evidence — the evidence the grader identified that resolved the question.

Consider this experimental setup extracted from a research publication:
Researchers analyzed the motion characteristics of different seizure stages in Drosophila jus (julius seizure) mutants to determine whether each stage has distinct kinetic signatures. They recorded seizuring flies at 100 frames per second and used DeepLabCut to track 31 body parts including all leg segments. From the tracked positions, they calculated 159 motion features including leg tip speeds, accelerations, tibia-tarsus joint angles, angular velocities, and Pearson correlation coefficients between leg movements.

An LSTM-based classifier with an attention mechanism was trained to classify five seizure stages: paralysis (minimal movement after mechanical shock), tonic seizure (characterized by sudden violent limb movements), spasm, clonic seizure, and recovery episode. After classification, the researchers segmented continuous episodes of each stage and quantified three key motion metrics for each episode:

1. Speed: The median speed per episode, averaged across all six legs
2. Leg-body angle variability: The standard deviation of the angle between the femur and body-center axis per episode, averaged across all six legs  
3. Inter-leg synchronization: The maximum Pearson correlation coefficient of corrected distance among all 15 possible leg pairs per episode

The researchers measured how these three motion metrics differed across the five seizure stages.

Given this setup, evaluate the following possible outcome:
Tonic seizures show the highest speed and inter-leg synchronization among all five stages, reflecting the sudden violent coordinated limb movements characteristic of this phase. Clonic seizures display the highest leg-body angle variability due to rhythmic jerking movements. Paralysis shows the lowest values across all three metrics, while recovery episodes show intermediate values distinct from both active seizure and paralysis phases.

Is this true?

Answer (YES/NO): NO